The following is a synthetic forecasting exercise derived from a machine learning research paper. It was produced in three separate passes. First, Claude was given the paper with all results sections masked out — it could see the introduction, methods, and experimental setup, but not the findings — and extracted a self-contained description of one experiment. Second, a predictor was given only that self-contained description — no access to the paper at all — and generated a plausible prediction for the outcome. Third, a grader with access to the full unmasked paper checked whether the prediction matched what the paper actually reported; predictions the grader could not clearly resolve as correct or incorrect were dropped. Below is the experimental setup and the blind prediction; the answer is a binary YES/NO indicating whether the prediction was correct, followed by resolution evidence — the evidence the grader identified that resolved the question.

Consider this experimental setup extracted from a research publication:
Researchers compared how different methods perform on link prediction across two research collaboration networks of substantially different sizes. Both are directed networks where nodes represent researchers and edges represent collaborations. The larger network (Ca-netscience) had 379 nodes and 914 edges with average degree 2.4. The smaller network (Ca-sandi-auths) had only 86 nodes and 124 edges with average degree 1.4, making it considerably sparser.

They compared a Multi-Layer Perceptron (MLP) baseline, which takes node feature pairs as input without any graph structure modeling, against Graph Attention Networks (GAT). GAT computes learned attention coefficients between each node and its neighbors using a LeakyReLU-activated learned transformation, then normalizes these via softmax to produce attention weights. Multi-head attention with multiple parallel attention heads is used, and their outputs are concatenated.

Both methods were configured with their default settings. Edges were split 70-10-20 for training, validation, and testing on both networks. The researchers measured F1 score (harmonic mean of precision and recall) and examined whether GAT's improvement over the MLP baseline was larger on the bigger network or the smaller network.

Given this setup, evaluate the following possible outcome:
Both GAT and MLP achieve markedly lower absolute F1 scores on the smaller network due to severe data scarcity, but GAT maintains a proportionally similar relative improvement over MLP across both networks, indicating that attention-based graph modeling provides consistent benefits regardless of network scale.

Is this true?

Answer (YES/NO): NO